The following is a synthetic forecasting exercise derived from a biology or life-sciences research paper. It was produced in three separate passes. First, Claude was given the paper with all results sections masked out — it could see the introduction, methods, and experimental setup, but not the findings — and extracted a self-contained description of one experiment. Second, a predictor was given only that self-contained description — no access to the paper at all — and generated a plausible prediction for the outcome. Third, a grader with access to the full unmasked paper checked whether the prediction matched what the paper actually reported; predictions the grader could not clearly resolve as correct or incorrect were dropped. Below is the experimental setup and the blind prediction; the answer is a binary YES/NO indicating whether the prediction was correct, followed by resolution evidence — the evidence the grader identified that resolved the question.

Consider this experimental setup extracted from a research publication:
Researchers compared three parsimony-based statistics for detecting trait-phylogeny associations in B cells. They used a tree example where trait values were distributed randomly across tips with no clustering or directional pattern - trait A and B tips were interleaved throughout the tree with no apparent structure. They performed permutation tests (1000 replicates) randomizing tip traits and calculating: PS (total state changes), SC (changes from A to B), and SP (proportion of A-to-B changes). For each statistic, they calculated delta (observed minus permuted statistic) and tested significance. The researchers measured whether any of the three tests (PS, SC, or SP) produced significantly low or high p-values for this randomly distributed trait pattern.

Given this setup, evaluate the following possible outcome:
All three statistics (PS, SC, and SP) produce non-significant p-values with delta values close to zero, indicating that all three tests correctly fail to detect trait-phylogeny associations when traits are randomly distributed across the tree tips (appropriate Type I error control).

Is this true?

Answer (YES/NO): YES